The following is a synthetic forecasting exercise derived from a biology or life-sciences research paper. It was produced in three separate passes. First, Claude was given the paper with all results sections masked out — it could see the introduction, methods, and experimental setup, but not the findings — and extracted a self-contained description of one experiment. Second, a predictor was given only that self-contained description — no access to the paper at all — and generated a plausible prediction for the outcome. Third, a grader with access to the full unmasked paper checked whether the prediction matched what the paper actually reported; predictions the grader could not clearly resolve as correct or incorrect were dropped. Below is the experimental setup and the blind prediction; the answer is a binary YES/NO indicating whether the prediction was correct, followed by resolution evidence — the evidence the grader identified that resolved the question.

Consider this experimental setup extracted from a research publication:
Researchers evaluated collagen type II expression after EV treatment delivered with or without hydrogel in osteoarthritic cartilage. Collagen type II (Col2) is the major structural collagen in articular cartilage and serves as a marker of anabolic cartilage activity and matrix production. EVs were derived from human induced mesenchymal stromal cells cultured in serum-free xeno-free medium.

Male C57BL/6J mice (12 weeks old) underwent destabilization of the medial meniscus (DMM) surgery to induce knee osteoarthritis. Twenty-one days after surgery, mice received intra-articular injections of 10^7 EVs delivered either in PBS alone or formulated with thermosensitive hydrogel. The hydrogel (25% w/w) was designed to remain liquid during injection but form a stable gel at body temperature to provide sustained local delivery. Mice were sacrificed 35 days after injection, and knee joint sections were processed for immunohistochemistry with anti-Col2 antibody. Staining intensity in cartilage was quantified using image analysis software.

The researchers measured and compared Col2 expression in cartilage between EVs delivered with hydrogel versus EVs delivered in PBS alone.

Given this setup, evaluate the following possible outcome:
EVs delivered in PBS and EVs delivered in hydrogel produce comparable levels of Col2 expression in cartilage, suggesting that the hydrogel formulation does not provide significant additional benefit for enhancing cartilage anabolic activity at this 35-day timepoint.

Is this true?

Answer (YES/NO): YES